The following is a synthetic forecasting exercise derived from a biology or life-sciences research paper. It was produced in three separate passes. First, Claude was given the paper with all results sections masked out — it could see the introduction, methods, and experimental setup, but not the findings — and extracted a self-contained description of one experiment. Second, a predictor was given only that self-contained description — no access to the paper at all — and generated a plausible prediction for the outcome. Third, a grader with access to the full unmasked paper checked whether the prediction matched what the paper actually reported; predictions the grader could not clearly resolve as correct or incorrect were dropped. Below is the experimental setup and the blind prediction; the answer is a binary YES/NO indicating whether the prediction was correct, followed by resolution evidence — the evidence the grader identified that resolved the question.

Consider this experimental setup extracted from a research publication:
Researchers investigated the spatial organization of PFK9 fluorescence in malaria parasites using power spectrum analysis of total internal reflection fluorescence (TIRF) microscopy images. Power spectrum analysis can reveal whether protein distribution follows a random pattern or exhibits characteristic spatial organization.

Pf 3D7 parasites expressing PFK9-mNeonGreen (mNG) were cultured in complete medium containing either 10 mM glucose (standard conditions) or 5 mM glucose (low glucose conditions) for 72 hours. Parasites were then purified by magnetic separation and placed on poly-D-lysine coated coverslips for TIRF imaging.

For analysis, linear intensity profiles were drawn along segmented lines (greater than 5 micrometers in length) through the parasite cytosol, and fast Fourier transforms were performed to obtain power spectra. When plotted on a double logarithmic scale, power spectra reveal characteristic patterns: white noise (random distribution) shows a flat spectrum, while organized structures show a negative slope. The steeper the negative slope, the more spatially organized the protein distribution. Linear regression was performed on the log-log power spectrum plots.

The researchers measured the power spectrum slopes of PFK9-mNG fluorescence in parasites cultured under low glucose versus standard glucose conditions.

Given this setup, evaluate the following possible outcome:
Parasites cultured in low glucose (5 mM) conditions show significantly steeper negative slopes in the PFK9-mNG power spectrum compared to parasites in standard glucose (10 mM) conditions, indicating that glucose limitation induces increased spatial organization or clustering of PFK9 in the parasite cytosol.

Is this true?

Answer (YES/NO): YES